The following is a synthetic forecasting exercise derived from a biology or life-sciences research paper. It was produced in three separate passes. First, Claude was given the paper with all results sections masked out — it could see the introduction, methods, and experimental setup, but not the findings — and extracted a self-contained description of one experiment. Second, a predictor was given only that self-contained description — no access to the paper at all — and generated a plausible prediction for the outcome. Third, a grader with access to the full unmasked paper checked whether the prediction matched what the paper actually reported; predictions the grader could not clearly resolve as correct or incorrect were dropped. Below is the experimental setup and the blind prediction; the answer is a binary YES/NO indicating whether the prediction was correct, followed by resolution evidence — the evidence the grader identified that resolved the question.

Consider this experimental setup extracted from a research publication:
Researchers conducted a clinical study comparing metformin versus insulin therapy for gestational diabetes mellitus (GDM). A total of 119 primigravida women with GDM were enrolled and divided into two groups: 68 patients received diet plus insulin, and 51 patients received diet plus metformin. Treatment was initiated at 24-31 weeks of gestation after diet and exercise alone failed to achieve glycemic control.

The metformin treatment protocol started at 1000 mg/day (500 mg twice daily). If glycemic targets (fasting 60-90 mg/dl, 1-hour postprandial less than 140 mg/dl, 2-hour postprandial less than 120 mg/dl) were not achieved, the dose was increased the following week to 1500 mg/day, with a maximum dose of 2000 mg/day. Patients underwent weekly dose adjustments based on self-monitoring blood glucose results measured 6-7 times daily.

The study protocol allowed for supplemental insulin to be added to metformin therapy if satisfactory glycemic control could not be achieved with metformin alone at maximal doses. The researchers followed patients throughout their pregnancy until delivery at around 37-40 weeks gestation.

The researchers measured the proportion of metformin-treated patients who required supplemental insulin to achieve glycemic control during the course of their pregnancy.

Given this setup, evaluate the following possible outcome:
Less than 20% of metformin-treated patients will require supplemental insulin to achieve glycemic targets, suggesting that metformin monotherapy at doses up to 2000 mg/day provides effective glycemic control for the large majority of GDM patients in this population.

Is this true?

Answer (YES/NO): YES